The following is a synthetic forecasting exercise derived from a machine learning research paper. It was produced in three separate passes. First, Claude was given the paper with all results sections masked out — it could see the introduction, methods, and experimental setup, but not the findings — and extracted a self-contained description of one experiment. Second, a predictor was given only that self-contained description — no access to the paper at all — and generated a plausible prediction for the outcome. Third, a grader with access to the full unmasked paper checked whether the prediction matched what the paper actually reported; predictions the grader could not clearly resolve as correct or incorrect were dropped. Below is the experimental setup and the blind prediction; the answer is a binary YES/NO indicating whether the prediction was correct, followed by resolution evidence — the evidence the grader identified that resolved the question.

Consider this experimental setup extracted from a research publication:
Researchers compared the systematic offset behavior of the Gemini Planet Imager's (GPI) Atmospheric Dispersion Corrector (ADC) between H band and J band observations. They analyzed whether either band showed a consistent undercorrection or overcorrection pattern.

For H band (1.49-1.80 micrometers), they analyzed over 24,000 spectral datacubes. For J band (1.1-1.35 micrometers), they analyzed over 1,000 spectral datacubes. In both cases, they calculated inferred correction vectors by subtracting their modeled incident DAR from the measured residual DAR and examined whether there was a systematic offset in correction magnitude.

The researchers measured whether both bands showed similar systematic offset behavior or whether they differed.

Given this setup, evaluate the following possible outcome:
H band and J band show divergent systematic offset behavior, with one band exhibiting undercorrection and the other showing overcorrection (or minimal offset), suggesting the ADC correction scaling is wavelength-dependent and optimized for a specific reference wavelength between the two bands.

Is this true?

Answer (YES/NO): YES